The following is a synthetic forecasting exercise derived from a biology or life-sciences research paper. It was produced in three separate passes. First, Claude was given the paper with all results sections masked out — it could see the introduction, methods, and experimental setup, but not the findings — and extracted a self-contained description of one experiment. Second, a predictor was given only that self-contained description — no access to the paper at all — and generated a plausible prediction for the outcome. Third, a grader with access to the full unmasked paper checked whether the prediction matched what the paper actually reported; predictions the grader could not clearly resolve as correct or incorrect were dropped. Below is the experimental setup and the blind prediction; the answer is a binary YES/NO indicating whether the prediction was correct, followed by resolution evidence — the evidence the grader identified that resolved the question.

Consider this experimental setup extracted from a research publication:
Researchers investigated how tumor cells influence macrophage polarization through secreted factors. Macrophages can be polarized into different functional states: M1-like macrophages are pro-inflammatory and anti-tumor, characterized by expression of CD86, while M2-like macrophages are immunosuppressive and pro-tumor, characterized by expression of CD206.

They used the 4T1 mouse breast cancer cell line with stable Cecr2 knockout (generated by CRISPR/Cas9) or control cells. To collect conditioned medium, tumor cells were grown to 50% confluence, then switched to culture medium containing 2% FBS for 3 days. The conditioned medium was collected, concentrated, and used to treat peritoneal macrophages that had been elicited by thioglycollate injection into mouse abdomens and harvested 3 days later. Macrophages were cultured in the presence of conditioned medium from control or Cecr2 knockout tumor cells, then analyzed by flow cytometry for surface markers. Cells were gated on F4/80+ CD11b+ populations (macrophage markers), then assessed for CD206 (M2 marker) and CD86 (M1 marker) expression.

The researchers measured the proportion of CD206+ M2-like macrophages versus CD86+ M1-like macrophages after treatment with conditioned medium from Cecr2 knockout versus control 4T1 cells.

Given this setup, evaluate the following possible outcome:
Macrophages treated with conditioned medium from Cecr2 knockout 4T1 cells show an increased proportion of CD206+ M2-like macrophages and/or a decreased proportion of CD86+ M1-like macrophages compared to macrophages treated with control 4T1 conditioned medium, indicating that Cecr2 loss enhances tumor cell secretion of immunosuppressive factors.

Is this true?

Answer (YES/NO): NO